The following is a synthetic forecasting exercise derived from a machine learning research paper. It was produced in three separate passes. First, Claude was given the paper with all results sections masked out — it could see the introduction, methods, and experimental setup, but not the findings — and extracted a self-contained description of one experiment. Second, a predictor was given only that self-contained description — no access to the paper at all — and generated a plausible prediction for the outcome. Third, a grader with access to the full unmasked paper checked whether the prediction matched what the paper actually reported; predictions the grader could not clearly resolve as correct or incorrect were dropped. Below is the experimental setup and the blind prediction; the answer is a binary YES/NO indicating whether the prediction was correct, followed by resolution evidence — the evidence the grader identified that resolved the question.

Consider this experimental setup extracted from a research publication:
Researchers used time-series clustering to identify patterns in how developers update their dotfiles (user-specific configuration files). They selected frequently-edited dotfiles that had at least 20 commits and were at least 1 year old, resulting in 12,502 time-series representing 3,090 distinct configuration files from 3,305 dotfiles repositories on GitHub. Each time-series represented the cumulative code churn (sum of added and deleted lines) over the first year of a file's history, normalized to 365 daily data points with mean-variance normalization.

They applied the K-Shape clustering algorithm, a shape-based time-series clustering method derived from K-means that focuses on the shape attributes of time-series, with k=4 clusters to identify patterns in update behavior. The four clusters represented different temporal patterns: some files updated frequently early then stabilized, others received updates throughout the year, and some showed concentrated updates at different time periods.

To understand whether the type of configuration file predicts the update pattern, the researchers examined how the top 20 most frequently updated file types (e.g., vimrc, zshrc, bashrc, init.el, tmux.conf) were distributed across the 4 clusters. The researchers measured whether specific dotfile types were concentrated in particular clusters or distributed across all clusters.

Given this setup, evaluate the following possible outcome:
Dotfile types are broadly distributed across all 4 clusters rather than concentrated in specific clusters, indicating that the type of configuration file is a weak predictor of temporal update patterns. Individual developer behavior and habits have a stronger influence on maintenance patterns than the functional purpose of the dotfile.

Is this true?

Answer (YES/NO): YES